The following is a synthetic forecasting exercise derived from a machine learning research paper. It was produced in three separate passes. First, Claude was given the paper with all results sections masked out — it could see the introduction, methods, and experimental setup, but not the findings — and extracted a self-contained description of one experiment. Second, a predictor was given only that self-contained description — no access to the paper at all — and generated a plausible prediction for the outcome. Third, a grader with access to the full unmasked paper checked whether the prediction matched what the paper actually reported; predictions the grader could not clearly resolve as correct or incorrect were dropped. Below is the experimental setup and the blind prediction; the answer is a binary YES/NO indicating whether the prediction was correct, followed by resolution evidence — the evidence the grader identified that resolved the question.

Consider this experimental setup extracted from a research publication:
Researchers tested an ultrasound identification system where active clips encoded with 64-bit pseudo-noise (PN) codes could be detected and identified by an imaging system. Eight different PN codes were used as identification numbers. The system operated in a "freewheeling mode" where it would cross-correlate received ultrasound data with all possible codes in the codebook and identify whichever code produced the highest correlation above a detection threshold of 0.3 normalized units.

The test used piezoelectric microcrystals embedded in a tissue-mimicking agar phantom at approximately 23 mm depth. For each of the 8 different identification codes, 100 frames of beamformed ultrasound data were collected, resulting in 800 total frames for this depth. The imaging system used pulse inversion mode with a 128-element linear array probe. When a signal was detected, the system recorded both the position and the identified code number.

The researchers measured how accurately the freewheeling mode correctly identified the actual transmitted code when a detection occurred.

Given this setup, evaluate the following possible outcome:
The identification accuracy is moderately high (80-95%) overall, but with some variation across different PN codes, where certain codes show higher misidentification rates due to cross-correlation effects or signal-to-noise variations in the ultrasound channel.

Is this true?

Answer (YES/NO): NO